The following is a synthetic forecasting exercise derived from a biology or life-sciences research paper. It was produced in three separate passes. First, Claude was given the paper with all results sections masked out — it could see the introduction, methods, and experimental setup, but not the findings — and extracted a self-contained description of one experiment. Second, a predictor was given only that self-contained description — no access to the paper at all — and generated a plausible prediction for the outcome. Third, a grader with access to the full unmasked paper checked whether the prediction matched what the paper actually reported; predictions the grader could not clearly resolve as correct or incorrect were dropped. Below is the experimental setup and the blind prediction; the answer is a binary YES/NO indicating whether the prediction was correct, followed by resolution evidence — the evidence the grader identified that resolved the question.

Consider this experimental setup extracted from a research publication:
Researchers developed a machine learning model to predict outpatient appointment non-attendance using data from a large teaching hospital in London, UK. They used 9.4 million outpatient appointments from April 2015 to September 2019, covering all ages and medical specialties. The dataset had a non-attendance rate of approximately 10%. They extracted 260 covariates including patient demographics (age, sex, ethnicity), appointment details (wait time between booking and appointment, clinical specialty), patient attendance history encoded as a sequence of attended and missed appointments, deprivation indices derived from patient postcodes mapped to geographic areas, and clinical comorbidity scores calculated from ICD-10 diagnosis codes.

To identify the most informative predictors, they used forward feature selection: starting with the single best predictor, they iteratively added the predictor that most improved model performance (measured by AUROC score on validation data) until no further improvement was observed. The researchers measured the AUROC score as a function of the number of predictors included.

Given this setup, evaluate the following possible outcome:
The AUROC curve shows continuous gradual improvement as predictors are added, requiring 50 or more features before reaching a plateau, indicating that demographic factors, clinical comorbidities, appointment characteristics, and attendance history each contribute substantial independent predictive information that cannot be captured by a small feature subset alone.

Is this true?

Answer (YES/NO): NO